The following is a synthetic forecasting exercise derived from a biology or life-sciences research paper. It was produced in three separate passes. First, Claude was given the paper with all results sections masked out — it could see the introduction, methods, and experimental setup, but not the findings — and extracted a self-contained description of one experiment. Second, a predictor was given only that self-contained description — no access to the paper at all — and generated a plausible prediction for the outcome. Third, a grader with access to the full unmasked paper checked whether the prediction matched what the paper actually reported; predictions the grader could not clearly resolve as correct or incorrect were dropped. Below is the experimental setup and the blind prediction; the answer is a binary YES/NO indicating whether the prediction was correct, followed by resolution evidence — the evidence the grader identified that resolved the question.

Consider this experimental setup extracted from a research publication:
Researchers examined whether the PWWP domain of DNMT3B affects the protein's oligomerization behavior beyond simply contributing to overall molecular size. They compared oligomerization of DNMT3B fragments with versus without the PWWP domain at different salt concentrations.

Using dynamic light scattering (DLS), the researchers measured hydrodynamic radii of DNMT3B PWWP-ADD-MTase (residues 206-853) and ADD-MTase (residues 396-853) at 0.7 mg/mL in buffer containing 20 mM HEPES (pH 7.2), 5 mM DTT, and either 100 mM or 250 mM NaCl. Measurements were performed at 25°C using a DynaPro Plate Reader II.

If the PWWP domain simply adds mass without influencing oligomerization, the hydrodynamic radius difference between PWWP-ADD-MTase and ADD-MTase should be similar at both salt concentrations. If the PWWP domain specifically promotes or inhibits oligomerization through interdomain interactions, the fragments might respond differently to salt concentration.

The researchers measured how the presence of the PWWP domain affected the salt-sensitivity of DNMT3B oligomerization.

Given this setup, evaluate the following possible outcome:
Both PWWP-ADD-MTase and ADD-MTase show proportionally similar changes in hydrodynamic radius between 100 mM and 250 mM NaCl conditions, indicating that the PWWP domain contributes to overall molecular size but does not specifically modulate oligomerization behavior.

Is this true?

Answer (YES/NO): NO